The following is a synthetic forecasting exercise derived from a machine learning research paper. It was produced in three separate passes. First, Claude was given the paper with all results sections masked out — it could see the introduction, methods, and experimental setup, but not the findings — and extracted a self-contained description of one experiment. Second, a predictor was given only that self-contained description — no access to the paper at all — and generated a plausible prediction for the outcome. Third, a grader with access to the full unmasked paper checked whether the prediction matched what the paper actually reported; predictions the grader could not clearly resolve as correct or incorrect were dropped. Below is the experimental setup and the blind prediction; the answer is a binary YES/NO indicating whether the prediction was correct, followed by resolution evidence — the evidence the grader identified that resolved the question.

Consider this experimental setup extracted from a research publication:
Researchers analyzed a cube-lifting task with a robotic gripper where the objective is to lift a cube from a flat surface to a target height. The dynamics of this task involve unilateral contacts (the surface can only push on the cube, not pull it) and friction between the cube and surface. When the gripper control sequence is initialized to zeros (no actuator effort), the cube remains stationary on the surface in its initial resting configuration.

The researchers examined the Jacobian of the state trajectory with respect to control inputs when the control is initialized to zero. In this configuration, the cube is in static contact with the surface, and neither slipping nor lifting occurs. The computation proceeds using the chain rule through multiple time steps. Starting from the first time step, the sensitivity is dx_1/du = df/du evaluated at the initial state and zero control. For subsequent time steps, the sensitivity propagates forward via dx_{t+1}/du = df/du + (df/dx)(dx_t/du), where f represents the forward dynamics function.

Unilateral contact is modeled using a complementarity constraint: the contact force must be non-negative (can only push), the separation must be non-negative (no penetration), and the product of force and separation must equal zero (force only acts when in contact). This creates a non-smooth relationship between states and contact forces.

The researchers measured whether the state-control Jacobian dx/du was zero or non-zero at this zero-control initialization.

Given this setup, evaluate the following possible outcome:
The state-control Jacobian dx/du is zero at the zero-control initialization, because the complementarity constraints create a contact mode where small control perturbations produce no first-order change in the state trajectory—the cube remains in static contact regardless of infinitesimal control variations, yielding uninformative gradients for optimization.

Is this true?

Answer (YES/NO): YES